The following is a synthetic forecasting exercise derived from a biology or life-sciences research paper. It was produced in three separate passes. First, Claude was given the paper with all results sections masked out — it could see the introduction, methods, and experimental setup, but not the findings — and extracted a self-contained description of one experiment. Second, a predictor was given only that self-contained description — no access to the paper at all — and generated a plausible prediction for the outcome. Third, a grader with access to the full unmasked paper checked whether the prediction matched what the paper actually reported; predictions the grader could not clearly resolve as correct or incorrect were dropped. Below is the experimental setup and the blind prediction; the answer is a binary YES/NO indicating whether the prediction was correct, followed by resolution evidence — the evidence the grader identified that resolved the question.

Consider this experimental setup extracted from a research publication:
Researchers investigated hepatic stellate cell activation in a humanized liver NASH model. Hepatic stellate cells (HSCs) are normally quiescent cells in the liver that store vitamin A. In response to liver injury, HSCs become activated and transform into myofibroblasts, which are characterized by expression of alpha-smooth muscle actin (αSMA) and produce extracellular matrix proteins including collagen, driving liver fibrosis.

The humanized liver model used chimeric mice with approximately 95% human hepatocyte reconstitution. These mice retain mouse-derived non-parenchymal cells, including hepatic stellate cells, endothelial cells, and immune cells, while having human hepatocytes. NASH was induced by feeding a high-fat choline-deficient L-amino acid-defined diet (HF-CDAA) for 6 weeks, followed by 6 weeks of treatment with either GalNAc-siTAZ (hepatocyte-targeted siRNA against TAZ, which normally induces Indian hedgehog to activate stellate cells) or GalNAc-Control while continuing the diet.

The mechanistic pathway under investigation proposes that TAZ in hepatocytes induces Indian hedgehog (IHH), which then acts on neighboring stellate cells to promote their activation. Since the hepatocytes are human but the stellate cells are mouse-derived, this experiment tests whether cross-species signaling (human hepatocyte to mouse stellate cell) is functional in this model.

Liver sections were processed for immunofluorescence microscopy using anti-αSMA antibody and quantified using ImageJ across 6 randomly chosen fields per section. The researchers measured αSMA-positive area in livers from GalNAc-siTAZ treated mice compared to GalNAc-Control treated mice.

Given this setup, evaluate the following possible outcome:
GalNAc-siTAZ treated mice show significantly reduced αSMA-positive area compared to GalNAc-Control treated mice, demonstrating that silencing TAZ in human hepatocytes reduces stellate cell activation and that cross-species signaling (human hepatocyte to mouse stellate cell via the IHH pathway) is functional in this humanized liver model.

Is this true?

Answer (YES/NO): YES